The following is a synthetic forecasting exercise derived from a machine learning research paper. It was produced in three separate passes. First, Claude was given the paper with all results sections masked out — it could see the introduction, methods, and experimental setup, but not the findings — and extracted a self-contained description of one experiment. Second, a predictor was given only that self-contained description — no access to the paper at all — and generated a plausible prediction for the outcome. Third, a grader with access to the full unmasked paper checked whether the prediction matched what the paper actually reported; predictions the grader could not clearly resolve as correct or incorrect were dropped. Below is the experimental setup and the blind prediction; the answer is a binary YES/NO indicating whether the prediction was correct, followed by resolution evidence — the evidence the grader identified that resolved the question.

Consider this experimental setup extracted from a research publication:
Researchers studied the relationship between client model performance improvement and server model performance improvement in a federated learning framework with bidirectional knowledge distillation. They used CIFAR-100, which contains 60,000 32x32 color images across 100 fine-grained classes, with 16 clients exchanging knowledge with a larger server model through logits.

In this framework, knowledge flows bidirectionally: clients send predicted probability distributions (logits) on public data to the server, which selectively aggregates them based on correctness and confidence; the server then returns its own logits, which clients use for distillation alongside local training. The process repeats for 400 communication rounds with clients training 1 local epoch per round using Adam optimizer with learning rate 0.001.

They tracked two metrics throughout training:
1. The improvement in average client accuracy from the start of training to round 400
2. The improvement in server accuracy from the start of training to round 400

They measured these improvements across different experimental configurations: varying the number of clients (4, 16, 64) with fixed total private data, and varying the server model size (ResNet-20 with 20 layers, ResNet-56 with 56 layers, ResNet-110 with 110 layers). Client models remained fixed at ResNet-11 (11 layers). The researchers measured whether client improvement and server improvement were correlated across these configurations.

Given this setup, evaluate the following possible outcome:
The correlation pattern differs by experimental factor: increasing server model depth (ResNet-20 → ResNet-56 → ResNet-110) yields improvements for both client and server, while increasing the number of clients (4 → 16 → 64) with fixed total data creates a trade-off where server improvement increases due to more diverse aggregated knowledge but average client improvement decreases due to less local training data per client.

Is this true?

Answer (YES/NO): NO